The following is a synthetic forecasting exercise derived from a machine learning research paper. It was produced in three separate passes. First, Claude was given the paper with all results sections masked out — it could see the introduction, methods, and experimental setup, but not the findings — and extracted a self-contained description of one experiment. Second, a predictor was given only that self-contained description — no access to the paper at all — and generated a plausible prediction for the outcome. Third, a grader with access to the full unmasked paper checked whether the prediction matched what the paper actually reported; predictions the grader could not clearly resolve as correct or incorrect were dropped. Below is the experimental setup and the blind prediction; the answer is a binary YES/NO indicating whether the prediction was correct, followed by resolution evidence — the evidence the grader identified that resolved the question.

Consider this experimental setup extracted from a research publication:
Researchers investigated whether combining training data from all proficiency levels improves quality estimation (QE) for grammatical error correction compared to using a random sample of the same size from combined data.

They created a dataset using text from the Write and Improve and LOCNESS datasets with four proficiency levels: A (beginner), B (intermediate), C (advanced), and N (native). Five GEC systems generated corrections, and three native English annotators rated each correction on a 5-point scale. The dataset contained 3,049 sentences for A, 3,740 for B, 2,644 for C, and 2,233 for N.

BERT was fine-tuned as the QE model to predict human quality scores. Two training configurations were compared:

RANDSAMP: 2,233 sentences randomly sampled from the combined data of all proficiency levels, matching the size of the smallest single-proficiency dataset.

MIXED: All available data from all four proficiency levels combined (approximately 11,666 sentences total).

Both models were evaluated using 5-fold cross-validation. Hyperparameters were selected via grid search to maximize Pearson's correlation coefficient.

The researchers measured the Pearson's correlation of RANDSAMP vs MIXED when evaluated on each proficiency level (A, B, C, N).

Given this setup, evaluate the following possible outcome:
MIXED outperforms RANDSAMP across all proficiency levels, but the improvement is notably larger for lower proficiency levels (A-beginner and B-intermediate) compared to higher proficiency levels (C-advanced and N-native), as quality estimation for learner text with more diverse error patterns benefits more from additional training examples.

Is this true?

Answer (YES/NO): NO